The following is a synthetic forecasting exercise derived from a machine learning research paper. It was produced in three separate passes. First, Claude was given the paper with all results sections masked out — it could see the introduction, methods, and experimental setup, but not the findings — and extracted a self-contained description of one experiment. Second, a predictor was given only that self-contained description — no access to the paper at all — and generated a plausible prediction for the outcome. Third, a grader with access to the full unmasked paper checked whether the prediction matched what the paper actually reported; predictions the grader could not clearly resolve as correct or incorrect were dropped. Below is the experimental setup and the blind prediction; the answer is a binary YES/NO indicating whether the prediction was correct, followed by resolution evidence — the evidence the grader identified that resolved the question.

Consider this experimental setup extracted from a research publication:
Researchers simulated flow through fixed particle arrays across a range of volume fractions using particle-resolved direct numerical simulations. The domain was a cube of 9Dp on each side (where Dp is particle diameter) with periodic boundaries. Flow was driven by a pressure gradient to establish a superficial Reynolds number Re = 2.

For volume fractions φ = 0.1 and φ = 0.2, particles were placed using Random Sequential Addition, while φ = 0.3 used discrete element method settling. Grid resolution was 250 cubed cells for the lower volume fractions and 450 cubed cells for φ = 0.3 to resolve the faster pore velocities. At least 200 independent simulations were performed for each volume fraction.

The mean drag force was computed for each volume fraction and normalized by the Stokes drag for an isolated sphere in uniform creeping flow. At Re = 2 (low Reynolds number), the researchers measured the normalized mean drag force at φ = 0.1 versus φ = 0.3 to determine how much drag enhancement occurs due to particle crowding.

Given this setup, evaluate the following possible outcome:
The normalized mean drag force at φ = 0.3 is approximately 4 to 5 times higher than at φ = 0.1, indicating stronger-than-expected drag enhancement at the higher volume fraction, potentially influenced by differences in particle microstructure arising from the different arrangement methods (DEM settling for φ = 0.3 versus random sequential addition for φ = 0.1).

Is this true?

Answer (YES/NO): NO